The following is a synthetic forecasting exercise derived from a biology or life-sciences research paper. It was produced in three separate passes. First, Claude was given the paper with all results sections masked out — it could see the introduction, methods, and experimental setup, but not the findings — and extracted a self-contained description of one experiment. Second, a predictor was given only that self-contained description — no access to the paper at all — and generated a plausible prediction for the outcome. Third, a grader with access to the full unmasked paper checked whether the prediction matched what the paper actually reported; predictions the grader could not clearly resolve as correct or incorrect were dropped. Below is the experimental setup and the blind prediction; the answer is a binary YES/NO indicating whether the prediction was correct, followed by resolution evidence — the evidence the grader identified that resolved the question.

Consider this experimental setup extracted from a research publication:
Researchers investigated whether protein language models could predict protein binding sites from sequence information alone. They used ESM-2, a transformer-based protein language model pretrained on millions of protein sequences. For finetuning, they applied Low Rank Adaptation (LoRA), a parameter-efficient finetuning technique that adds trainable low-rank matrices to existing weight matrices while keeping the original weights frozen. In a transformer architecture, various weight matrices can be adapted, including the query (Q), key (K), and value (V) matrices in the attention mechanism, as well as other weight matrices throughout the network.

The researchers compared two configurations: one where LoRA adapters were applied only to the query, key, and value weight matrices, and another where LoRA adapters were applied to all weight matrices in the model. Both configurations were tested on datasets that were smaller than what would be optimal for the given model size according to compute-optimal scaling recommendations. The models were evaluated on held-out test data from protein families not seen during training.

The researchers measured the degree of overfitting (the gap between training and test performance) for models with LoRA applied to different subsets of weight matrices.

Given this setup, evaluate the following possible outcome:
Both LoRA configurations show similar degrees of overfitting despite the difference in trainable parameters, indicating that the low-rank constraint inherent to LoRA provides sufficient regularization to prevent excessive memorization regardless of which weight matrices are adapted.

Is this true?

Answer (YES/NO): NO